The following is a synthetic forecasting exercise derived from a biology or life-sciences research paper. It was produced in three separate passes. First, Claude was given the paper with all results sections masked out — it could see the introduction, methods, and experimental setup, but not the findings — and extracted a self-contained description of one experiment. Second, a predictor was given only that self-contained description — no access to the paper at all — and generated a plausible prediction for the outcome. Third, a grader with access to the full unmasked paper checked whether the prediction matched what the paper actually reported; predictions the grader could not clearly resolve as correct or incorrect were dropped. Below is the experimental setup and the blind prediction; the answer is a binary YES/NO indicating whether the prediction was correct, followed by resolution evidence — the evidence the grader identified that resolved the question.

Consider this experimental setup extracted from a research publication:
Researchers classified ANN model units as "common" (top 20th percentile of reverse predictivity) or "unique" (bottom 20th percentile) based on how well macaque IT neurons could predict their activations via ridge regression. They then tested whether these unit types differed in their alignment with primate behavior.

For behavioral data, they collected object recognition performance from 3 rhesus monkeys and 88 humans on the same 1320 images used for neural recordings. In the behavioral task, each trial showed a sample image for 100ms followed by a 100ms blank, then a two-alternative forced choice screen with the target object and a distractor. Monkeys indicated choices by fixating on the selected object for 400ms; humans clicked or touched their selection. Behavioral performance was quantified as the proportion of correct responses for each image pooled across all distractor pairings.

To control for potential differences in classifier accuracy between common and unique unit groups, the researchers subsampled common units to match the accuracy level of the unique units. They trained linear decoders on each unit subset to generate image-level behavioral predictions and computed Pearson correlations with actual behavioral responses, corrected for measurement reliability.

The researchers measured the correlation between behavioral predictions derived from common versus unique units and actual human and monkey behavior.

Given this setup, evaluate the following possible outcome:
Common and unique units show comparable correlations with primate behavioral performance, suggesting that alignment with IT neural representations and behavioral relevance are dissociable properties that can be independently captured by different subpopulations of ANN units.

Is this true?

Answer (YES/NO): NO